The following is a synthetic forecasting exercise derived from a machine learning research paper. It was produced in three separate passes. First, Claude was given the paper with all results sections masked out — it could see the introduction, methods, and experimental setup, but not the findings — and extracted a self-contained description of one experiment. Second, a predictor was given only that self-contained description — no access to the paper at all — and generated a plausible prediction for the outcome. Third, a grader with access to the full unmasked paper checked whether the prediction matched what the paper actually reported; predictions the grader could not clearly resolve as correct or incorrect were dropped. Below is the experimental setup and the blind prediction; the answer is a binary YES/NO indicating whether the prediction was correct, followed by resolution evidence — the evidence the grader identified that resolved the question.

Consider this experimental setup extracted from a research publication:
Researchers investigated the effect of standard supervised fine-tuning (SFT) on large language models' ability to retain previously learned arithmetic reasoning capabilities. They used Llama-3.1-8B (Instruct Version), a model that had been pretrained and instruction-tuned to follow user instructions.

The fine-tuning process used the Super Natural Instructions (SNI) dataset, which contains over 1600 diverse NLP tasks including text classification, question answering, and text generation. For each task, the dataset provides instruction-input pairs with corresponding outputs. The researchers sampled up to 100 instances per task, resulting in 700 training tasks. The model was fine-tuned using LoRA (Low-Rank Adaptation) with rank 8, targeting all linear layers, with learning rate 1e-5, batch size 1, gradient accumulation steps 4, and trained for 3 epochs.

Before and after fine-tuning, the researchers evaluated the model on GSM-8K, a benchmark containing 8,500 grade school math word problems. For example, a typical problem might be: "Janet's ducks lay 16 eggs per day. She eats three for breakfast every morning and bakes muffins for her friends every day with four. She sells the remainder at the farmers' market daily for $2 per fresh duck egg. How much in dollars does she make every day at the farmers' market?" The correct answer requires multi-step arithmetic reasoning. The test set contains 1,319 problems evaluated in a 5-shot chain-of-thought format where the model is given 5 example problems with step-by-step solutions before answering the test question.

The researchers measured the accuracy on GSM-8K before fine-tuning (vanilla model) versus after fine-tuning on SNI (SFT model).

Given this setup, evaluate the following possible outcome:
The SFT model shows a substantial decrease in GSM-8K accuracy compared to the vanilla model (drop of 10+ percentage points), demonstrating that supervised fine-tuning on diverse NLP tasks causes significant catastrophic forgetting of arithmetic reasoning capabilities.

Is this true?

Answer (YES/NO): YES